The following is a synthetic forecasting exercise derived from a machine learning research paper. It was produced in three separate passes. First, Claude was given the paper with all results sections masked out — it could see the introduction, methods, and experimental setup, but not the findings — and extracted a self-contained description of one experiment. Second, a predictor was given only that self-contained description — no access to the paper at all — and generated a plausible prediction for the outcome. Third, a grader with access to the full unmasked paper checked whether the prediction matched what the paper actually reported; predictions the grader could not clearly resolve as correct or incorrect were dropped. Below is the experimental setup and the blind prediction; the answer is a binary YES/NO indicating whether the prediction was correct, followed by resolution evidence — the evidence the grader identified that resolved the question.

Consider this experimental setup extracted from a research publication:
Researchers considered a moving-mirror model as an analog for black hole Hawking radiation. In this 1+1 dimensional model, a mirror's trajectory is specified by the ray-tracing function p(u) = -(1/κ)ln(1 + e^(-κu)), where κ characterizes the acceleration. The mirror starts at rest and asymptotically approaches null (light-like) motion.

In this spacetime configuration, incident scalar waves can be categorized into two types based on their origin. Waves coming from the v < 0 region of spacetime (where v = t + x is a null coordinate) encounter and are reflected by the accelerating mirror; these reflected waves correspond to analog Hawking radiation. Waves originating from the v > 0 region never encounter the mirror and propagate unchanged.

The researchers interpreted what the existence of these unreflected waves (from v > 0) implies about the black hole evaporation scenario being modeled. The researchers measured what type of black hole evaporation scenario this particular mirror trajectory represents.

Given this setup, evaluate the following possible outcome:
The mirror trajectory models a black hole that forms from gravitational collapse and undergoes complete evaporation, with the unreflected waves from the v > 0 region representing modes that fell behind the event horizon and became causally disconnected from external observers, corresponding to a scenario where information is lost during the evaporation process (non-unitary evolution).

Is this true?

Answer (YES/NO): NO